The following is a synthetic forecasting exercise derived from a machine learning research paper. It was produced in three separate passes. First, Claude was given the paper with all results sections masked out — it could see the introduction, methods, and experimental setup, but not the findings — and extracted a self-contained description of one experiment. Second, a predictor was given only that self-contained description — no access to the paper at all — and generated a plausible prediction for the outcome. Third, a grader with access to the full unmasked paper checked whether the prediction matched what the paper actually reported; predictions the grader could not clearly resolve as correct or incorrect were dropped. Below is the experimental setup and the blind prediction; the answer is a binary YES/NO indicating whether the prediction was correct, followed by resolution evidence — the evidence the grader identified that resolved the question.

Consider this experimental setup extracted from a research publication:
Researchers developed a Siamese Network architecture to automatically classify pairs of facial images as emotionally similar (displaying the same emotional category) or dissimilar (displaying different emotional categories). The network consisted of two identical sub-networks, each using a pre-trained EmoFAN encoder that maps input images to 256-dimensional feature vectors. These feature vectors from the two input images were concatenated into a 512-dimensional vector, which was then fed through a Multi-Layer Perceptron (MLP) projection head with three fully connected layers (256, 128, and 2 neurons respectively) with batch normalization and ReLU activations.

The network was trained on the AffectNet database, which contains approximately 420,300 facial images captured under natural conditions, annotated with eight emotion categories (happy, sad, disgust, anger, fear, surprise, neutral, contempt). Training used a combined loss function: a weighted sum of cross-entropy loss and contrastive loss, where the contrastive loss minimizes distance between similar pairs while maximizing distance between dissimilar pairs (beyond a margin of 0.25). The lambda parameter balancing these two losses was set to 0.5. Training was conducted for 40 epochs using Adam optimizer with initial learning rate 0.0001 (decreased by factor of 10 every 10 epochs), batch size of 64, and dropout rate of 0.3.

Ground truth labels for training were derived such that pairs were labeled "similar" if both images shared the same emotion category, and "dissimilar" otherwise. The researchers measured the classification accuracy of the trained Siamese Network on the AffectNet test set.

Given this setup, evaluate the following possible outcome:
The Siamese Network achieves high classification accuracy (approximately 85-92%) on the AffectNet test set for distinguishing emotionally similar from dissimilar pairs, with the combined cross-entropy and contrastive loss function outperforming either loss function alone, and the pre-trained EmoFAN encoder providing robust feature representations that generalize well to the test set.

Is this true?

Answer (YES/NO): NO